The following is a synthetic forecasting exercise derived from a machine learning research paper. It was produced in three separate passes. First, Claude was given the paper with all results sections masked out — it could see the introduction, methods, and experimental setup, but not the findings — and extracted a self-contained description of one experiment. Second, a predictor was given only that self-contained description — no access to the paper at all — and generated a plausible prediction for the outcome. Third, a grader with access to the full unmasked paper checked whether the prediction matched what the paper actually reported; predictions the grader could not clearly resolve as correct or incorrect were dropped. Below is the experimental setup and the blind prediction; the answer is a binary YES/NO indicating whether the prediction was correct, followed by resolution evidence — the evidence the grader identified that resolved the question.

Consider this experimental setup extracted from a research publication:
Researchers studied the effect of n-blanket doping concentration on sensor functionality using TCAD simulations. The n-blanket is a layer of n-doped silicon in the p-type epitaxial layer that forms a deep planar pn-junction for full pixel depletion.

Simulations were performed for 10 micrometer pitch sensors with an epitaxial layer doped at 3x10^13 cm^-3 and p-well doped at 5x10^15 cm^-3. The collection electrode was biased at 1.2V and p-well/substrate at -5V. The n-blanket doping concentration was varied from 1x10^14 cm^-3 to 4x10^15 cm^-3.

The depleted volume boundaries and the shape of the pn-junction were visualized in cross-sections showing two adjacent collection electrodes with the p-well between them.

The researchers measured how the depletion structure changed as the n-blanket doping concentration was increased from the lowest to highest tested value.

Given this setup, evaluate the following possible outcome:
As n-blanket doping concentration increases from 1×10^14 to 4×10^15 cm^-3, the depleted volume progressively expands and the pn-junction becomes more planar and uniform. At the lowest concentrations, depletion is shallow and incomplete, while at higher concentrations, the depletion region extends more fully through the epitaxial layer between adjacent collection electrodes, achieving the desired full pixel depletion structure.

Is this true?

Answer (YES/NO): NO